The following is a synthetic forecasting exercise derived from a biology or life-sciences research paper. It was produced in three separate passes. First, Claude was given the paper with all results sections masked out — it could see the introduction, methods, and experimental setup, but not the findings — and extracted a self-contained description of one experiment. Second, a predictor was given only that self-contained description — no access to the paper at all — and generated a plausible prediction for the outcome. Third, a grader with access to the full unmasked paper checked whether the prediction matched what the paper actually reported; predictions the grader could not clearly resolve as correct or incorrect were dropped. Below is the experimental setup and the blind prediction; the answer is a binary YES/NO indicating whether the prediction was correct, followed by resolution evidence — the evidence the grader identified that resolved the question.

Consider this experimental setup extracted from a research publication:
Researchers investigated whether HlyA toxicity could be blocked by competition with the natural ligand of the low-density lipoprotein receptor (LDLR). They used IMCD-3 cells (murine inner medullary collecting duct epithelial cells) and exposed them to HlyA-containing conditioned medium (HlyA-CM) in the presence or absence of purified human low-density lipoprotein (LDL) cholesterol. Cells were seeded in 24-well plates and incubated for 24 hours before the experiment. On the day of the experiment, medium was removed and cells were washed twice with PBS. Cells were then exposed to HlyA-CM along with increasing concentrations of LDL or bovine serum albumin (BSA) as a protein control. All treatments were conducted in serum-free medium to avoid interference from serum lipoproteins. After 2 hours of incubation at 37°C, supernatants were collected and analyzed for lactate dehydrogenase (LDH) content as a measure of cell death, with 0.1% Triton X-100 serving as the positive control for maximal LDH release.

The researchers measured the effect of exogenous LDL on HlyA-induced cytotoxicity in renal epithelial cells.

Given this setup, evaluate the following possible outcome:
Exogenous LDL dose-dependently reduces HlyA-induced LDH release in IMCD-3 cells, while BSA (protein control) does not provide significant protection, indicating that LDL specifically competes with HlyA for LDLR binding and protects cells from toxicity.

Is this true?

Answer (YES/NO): YES